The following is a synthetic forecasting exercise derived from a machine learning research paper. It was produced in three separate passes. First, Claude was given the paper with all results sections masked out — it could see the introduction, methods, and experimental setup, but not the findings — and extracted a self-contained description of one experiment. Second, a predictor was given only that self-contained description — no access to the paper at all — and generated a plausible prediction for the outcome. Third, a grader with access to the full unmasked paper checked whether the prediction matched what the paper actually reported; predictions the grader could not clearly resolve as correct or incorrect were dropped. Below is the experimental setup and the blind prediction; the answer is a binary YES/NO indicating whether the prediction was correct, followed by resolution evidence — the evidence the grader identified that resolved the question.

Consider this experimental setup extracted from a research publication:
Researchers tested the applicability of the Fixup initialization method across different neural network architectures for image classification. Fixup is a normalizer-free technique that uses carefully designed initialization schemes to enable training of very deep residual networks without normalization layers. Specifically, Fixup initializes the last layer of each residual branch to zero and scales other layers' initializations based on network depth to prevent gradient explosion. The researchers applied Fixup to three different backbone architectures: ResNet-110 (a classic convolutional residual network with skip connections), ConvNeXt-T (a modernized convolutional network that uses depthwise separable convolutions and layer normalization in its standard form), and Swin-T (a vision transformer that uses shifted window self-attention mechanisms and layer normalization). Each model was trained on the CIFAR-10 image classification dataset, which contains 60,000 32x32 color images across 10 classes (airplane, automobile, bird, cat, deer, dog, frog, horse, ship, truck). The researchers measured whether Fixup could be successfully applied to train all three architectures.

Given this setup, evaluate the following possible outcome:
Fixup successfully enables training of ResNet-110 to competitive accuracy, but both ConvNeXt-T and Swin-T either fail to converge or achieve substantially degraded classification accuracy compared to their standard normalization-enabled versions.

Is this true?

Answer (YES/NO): NO